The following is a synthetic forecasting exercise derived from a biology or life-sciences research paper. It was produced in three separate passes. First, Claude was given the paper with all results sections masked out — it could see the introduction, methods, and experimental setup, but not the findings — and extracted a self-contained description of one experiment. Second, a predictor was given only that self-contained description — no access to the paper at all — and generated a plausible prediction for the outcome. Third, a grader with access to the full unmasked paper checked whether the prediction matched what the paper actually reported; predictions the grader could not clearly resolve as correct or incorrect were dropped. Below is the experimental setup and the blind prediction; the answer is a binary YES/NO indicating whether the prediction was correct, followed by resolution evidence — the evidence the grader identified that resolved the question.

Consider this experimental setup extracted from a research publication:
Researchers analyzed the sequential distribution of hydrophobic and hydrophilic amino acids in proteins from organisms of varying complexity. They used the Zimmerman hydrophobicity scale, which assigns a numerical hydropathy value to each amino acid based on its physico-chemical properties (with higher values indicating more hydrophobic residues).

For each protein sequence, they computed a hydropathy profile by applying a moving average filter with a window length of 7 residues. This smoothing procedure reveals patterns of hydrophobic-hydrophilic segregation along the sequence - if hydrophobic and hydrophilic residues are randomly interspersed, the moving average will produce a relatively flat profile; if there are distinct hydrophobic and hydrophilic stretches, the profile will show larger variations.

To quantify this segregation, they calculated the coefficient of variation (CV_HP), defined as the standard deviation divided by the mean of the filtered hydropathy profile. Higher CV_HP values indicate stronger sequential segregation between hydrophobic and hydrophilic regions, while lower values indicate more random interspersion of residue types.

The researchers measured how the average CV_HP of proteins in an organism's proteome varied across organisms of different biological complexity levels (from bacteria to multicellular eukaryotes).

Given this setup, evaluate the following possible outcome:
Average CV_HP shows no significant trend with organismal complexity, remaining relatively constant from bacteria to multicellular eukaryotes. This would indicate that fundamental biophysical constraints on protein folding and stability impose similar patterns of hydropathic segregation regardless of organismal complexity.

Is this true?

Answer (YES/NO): NO